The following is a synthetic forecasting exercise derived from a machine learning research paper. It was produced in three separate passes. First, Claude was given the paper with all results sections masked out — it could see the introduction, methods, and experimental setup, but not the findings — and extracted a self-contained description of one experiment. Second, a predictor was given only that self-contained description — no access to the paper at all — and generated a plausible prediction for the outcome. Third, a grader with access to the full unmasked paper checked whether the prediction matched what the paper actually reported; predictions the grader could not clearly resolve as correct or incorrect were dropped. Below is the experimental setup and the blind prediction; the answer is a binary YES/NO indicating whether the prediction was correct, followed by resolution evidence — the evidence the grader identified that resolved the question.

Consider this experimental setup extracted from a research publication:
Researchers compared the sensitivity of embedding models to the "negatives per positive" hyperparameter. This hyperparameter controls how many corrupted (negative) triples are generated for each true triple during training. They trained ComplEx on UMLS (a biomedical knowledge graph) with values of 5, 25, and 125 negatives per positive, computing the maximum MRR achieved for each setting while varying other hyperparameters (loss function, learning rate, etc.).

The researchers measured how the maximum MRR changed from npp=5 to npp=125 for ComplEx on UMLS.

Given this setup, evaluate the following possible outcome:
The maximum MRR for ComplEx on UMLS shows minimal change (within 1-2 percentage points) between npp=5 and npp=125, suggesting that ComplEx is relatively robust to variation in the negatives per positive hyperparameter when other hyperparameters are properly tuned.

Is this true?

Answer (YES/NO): NO